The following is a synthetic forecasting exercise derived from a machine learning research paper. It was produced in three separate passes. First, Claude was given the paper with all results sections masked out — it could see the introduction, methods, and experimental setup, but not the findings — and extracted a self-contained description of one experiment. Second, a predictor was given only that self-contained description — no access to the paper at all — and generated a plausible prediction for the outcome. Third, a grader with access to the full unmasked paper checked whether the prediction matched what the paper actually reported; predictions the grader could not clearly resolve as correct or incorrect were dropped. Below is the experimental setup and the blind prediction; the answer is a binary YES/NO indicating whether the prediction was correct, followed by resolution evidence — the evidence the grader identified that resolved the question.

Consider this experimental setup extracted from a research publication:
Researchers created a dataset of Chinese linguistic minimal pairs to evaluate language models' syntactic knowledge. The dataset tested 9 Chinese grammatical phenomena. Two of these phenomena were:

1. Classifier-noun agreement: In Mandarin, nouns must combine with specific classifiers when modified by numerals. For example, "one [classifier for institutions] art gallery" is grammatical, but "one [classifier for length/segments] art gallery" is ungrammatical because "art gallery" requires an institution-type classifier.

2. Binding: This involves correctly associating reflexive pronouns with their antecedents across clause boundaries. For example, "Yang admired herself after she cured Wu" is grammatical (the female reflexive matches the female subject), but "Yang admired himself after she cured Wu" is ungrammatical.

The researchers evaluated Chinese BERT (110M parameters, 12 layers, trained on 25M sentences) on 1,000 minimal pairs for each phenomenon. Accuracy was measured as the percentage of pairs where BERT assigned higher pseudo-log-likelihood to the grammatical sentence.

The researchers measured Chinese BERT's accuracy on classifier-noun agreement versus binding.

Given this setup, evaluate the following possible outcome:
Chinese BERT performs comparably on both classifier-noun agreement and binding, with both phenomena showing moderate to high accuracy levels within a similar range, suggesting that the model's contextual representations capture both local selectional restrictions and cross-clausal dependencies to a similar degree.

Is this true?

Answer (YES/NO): NO